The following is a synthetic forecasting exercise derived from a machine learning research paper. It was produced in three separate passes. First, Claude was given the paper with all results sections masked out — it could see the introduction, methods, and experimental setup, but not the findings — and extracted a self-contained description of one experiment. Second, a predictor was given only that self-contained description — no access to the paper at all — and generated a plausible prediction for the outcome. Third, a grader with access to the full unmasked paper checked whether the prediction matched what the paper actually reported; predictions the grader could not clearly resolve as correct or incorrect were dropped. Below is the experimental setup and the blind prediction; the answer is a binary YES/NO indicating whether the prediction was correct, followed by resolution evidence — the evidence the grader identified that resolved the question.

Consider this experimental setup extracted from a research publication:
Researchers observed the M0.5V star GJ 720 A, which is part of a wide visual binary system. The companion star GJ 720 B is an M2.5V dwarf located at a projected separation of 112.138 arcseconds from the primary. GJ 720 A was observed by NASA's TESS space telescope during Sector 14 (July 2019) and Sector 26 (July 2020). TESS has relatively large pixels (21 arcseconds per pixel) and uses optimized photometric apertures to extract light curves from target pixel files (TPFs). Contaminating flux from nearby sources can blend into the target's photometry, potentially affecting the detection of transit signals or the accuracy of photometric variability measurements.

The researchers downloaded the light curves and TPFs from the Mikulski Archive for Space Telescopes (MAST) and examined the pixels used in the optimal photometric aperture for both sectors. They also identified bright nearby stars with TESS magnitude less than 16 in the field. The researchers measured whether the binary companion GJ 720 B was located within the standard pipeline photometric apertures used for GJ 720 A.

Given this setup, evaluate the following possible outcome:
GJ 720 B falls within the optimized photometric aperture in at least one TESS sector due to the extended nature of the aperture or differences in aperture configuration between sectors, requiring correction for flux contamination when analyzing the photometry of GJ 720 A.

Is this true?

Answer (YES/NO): NO